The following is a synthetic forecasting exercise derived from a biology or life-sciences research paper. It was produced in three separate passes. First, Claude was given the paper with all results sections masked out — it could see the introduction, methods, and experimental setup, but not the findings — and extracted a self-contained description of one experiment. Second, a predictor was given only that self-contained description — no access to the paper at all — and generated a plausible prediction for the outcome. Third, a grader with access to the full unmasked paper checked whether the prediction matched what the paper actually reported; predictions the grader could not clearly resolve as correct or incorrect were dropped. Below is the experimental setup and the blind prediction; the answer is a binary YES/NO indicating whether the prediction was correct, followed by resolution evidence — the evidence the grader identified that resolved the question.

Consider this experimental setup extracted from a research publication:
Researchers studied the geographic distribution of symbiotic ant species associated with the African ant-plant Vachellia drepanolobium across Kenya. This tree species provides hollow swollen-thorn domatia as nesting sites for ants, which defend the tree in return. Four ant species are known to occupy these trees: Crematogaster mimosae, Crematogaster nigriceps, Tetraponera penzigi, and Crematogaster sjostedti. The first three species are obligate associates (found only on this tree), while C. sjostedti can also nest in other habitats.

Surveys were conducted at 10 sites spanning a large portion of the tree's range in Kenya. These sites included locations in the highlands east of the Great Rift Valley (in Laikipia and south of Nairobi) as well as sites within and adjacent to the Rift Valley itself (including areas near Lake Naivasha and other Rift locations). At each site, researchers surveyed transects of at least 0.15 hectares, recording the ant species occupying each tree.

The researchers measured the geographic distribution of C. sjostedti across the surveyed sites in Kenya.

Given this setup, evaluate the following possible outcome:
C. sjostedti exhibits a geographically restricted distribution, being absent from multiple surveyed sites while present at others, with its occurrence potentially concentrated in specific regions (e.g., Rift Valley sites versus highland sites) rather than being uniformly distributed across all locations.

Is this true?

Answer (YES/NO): YES